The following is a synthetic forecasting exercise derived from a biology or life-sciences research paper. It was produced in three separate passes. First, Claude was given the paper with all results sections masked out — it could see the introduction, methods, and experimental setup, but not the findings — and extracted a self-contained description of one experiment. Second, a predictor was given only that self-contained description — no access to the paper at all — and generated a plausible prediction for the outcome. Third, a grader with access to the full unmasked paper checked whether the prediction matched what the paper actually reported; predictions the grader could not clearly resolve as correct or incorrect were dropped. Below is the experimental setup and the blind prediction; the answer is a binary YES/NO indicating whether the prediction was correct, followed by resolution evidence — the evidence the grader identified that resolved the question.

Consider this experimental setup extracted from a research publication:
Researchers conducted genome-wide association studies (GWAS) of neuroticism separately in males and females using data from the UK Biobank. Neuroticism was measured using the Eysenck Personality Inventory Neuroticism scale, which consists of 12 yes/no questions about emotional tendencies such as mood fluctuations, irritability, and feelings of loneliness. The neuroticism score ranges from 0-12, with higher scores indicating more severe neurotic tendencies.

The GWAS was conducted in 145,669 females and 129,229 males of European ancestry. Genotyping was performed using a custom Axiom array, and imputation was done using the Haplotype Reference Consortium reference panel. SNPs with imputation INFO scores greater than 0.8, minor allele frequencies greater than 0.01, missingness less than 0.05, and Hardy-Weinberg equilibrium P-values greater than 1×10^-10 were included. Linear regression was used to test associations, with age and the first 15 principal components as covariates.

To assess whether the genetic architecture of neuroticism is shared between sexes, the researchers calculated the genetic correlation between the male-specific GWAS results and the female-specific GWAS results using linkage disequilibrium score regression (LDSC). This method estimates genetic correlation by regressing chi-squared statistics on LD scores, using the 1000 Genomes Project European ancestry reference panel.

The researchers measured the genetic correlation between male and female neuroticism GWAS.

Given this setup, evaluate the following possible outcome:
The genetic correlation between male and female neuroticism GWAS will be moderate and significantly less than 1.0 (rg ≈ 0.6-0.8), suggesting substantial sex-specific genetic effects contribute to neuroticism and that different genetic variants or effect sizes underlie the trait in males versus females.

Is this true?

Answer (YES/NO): NO